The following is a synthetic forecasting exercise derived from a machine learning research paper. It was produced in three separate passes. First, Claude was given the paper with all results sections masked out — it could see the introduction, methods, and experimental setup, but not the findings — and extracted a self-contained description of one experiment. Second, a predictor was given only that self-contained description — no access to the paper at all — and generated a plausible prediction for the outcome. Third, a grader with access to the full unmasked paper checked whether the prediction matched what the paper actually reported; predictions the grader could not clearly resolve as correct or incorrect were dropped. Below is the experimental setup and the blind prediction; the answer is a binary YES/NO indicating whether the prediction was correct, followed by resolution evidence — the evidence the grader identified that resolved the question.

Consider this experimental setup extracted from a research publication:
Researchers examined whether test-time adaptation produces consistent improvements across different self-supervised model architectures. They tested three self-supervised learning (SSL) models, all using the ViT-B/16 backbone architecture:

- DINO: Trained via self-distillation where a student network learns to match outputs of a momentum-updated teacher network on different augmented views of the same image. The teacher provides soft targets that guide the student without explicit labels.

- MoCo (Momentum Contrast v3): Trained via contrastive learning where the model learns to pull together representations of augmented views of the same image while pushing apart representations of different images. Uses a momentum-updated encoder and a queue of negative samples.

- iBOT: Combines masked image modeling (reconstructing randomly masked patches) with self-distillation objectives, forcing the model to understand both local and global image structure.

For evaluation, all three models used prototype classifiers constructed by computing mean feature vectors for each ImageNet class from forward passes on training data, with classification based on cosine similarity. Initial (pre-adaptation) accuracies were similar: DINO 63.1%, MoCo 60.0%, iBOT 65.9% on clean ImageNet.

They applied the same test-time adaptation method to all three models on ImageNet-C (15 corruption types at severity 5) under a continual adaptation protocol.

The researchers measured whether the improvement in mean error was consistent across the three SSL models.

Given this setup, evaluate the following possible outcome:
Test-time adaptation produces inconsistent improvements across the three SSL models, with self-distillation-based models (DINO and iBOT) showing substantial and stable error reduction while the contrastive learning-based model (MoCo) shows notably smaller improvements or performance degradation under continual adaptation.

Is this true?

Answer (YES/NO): YES